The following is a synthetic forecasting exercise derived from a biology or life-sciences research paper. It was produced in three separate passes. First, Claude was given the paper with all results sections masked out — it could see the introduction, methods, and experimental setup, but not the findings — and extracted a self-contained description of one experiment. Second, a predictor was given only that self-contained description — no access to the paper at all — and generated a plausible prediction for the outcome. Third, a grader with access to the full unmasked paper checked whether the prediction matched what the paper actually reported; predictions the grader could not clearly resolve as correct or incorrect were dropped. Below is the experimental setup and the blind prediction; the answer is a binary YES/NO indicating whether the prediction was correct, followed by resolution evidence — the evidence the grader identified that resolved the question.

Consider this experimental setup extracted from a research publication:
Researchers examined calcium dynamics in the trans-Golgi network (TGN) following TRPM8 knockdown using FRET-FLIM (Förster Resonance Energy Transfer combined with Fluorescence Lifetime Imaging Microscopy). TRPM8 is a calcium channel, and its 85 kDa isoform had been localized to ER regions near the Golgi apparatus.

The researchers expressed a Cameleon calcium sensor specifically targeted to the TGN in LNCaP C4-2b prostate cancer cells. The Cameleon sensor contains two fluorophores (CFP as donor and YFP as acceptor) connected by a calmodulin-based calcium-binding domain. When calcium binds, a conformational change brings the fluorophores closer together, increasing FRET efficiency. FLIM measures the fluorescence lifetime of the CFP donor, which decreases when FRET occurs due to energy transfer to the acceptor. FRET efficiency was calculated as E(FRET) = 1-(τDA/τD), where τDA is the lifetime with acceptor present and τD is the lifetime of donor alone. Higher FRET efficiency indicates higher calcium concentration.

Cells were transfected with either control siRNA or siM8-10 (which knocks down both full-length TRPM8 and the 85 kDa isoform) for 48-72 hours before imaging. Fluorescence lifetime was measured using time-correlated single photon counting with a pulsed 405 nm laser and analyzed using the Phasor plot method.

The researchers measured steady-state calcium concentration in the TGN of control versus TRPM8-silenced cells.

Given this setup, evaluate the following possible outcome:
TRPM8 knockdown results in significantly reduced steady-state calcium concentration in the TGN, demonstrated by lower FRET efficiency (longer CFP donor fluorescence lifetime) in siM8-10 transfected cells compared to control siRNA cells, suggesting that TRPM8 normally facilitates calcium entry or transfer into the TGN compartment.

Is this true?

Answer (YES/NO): NO